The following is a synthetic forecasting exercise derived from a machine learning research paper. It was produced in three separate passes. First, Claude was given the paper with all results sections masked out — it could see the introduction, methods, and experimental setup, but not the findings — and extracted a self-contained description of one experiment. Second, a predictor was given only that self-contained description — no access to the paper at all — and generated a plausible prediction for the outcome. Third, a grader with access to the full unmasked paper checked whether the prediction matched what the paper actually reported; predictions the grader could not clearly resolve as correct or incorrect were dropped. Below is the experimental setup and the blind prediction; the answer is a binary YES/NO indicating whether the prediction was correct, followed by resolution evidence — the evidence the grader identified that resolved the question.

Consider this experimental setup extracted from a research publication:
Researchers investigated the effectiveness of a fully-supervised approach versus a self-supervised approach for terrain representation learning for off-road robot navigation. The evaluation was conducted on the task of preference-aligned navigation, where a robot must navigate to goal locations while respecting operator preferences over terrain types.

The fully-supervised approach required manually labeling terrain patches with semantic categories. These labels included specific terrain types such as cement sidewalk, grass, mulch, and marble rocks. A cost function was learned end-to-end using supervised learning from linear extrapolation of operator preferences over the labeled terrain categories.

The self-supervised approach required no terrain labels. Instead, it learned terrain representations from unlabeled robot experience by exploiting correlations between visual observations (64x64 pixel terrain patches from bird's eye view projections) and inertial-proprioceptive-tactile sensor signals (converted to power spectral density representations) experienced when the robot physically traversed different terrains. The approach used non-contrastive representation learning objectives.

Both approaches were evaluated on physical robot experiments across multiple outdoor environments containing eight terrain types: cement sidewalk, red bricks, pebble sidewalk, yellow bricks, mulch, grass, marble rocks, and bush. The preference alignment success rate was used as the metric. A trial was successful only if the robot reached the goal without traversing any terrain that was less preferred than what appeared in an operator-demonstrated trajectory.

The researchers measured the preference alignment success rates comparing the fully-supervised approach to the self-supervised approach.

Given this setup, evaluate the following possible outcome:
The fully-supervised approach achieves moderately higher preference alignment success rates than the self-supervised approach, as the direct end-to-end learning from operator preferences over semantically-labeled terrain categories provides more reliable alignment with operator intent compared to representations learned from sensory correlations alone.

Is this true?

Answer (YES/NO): NO